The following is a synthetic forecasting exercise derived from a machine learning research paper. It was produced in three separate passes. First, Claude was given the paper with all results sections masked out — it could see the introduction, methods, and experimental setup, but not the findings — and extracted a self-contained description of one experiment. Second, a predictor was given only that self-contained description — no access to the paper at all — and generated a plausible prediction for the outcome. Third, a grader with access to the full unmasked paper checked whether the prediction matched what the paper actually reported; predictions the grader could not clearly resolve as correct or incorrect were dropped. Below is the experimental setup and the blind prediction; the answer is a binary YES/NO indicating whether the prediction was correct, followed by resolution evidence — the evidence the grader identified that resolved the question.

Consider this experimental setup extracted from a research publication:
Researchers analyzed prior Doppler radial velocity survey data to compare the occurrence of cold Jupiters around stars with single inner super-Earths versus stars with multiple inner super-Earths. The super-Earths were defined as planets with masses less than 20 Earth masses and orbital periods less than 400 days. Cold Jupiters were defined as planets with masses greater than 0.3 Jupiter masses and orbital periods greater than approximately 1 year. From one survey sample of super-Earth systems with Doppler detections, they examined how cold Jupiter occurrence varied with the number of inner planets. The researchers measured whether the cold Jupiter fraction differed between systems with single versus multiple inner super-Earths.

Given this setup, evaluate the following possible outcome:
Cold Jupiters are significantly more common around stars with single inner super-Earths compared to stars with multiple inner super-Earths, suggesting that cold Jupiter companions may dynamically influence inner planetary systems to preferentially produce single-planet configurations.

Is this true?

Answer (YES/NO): NO